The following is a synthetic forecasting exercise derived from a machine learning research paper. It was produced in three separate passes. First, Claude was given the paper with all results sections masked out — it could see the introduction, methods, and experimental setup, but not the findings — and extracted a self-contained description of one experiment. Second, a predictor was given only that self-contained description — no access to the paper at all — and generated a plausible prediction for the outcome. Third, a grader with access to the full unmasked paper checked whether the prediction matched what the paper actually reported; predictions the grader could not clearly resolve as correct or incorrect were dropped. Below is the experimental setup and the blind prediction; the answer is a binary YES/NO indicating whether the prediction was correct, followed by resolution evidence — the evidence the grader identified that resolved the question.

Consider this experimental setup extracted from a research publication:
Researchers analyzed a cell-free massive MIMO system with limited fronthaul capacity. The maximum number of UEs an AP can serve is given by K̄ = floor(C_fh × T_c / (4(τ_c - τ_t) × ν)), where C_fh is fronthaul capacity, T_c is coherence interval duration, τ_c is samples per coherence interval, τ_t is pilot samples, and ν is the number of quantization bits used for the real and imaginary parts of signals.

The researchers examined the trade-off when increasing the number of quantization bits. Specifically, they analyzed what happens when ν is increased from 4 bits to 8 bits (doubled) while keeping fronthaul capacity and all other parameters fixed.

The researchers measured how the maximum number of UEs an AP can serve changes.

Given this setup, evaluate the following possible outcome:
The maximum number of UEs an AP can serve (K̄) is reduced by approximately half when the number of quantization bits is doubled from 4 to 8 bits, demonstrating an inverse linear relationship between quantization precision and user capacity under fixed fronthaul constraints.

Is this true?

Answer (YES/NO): YES